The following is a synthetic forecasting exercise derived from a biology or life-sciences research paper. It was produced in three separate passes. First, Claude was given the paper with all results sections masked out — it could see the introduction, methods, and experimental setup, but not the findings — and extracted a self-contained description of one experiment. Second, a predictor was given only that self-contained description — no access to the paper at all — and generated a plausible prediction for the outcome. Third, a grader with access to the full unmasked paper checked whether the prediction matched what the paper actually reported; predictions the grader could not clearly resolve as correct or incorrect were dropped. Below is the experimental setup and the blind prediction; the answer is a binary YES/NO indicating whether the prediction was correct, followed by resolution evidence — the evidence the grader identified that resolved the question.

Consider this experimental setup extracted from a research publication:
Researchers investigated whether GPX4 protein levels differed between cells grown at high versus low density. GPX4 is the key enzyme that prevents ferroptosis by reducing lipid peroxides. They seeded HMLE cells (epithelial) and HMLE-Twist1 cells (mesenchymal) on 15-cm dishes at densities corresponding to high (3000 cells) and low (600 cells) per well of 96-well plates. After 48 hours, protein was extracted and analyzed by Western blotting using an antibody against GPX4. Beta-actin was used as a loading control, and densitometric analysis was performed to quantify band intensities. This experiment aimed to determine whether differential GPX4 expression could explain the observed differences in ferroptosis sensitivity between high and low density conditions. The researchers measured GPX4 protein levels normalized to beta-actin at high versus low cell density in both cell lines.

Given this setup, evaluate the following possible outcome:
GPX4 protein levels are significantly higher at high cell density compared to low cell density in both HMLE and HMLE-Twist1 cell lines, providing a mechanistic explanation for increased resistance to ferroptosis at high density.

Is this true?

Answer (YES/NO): NO